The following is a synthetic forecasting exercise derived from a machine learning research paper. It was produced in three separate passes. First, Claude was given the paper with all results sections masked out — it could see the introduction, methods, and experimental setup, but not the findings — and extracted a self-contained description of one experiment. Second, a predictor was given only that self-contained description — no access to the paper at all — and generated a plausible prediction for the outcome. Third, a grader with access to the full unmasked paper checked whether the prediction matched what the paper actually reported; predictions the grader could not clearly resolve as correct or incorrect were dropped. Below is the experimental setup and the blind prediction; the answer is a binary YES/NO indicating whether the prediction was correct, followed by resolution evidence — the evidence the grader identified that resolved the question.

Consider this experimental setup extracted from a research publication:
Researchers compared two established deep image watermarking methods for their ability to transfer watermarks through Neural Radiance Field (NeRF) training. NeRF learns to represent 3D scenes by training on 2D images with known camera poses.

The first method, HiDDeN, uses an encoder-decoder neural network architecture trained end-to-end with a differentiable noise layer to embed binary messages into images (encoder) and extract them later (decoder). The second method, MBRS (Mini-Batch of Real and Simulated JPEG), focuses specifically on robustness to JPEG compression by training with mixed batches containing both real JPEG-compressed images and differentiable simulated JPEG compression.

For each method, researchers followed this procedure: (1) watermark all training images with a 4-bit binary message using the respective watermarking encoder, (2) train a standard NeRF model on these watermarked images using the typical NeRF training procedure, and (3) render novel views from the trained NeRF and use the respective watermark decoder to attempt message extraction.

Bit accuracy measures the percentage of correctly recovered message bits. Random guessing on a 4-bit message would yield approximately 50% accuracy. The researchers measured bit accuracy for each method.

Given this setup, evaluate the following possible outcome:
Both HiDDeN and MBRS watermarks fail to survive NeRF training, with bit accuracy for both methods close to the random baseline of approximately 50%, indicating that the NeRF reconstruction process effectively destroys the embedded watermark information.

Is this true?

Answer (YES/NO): YES